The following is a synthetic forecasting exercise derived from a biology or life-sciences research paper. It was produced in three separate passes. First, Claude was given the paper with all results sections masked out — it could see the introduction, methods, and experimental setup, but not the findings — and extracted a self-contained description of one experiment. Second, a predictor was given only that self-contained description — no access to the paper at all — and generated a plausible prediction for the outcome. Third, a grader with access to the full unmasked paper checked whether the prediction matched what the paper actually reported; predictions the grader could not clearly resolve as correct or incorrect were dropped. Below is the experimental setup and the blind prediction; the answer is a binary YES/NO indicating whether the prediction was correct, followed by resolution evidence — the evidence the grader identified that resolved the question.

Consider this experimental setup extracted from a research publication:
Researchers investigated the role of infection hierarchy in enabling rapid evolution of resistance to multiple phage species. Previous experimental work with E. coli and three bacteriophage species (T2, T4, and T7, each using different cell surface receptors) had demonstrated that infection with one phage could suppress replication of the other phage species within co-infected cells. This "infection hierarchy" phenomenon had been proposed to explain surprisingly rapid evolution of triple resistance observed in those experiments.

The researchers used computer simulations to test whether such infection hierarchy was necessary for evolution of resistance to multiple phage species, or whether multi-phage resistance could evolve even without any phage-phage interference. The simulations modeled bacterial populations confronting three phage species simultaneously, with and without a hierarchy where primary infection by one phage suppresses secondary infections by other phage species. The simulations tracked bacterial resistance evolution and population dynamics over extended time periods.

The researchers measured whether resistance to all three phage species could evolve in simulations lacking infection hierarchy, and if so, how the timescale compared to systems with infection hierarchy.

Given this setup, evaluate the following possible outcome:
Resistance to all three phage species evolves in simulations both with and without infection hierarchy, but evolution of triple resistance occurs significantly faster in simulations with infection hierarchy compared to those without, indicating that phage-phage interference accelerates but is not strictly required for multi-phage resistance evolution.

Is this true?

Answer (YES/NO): YES